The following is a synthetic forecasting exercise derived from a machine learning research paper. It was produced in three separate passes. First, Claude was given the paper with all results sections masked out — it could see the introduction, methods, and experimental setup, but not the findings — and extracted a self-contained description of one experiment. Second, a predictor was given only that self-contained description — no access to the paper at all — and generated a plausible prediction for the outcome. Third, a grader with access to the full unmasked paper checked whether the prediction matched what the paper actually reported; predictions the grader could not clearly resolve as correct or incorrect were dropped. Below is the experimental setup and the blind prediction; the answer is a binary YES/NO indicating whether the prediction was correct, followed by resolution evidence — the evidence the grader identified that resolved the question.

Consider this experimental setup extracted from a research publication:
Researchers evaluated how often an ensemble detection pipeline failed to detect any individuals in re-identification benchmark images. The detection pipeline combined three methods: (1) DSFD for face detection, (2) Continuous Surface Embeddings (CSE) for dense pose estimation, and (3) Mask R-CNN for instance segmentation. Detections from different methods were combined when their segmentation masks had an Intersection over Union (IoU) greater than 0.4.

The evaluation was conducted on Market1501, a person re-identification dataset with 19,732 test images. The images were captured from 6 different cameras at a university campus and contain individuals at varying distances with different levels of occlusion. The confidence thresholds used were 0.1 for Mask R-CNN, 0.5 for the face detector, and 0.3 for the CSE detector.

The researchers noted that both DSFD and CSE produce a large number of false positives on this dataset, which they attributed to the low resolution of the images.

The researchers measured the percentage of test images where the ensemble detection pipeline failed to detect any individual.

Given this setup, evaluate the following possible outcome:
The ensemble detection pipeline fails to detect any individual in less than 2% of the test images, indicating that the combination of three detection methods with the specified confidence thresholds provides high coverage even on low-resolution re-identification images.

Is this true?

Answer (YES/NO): NO